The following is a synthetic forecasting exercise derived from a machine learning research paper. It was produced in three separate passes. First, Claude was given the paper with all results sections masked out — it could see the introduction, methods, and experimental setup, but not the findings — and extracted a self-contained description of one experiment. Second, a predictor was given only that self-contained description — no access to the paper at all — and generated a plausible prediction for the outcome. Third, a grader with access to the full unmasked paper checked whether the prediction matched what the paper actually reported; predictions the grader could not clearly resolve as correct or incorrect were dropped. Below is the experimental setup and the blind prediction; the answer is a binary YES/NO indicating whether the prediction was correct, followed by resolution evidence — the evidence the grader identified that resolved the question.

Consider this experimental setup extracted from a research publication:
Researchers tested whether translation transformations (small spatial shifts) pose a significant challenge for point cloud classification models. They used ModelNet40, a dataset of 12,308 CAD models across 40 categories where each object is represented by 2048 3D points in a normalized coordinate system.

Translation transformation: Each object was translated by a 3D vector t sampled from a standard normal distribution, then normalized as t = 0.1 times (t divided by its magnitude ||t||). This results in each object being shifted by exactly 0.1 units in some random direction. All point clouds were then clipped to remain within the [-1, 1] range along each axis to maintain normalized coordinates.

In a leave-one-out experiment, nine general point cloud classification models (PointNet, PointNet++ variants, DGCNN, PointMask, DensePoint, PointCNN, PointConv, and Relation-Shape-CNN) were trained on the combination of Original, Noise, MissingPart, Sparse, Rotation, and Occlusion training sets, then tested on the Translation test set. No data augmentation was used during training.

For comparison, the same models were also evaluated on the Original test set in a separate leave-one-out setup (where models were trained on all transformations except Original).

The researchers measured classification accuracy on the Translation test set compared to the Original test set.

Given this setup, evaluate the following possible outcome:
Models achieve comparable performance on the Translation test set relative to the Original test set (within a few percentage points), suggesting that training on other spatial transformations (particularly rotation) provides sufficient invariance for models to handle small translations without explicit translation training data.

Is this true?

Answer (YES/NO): YES